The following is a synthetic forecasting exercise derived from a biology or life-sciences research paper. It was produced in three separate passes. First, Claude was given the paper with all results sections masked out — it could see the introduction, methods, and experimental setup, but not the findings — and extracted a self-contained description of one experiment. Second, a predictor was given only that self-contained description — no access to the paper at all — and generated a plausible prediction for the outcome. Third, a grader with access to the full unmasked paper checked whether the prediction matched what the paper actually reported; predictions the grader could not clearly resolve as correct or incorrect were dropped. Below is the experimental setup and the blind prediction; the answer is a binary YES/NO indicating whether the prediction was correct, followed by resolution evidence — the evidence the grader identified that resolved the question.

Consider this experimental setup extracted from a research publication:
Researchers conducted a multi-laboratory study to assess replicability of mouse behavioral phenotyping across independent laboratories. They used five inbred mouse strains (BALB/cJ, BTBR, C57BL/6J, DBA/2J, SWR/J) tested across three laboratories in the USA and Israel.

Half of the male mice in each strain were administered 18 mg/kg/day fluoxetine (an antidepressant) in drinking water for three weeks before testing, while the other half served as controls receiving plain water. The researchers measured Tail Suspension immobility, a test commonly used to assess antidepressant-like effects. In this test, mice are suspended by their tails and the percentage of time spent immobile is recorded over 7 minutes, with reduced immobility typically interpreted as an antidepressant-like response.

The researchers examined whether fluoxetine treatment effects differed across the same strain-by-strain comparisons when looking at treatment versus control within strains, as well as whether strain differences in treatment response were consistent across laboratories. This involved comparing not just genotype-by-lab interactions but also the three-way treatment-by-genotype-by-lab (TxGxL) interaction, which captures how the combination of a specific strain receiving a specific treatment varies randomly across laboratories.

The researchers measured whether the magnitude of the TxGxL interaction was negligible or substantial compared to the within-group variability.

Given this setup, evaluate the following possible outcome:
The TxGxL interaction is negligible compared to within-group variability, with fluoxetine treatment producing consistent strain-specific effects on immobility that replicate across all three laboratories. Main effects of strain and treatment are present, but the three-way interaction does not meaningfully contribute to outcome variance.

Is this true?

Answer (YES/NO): NO